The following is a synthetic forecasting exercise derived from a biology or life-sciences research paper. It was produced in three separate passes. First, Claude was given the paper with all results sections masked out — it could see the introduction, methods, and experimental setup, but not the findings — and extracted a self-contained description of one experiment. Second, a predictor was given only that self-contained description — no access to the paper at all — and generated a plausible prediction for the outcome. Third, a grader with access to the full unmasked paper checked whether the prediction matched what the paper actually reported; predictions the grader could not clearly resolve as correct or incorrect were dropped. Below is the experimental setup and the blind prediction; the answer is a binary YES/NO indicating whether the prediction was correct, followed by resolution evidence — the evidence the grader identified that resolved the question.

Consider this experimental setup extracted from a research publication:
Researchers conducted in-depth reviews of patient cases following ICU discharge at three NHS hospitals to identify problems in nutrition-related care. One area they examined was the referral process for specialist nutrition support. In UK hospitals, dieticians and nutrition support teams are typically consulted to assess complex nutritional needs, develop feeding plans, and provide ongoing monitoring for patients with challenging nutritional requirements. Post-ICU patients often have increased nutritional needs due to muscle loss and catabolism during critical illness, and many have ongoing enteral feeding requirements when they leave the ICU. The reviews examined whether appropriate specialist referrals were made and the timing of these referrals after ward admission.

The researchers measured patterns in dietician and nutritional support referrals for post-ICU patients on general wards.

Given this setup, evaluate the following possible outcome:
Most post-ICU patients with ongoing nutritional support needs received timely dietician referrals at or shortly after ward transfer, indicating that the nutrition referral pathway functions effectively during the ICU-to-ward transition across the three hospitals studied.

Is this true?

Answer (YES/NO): NO